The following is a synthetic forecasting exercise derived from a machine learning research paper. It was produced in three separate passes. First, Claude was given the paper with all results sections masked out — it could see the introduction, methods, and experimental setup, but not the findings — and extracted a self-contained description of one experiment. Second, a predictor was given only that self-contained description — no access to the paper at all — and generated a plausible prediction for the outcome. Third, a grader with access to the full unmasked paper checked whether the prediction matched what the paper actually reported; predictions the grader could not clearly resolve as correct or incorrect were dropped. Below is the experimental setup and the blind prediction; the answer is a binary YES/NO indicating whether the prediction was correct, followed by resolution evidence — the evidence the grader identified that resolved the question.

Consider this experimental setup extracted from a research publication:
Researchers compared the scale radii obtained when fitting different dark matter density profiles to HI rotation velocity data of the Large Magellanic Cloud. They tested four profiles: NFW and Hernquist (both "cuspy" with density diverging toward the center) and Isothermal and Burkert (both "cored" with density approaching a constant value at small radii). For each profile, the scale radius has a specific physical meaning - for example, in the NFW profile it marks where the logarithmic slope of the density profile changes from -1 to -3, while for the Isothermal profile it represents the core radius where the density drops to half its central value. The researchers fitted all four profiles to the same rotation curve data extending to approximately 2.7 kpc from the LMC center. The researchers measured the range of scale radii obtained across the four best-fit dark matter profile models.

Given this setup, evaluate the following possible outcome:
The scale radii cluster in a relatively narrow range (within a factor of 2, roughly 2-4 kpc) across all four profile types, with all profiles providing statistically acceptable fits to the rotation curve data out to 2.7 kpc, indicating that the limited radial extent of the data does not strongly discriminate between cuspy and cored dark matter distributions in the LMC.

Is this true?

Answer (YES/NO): NO